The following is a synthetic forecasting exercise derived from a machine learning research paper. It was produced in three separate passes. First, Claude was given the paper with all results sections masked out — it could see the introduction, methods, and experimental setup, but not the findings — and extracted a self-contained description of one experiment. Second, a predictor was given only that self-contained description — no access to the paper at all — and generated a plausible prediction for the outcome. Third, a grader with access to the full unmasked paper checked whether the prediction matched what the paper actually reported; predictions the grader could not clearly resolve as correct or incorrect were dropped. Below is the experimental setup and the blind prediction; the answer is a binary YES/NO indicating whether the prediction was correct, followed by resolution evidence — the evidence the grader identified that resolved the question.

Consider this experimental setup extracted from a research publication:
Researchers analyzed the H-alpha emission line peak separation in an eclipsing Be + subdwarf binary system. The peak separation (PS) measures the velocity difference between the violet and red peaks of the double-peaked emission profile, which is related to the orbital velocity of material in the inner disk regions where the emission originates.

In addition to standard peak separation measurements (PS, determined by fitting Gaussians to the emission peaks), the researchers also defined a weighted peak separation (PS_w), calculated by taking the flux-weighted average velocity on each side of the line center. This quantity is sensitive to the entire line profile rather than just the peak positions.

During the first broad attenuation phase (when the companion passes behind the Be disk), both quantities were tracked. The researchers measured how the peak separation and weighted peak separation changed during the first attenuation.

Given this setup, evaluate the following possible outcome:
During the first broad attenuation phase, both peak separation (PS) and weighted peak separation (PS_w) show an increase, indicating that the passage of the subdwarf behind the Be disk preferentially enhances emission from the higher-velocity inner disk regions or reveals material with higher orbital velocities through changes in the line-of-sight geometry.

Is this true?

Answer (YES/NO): NO